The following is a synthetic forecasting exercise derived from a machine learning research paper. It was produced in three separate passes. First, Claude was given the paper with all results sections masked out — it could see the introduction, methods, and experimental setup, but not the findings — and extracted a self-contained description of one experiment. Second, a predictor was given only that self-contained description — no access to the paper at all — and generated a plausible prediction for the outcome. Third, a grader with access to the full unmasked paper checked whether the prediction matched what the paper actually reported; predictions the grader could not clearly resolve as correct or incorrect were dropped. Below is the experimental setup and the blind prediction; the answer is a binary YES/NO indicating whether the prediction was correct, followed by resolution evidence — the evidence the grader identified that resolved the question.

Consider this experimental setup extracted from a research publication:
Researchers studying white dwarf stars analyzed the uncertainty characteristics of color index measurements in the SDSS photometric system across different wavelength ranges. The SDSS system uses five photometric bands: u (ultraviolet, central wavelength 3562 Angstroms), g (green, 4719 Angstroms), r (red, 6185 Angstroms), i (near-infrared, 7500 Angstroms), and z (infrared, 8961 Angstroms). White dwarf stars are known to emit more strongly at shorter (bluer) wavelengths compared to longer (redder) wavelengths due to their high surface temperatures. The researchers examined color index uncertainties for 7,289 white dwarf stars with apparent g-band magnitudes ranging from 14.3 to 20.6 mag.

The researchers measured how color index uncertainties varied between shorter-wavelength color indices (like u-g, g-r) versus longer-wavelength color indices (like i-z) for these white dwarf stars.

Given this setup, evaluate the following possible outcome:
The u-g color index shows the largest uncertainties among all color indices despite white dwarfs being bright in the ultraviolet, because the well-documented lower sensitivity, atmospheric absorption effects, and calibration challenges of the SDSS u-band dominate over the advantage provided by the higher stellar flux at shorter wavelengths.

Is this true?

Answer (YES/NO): NO